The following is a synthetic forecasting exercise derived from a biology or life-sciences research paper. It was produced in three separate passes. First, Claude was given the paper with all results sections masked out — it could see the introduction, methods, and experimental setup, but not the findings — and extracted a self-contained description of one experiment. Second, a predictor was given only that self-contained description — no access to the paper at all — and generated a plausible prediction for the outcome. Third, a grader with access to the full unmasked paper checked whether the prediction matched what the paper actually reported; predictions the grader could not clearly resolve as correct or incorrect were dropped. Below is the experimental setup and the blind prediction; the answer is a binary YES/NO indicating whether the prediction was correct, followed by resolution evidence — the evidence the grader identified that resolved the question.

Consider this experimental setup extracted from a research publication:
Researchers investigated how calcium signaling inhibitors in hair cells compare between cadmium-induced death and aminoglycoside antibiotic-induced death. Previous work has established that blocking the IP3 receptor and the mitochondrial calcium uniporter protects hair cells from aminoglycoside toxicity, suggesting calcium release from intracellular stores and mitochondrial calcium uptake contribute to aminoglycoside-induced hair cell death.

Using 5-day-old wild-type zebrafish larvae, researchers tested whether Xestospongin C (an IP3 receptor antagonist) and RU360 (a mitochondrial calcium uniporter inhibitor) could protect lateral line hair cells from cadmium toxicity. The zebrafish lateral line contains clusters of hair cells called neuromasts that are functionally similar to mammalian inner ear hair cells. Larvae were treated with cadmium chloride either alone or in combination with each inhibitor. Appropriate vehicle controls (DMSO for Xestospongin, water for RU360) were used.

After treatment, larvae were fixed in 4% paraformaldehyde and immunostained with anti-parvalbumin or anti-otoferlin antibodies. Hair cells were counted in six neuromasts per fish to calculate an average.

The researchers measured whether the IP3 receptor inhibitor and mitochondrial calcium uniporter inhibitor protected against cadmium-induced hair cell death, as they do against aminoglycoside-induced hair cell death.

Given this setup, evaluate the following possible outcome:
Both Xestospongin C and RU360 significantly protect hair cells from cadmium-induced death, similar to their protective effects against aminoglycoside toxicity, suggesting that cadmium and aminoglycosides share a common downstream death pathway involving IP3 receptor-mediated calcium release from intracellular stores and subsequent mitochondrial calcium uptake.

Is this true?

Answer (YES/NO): NO